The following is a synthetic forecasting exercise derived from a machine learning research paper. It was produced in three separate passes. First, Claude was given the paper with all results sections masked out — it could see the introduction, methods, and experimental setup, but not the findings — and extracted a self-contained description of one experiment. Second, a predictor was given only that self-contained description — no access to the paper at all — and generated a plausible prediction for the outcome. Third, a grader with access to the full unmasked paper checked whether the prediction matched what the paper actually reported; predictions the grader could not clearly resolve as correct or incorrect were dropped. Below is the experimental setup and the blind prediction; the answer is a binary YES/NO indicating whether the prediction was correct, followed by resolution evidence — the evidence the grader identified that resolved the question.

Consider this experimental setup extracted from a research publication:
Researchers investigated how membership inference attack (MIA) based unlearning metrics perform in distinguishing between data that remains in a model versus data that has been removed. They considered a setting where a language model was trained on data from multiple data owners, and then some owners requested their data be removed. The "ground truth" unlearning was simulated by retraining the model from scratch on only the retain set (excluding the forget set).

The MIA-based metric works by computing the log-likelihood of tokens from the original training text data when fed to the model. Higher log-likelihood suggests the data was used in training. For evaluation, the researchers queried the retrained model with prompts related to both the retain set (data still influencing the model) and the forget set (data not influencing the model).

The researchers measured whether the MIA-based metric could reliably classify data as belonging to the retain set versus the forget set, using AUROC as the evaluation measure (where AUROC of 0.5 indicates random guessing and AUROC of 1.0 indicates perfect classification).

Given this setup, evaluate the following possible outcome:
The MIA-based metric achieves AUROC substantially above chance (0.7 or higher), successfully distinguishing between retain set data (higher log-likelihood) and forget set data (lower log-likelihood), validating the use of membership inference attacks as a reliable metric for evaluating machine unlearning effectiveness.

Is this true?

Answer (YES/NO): NO